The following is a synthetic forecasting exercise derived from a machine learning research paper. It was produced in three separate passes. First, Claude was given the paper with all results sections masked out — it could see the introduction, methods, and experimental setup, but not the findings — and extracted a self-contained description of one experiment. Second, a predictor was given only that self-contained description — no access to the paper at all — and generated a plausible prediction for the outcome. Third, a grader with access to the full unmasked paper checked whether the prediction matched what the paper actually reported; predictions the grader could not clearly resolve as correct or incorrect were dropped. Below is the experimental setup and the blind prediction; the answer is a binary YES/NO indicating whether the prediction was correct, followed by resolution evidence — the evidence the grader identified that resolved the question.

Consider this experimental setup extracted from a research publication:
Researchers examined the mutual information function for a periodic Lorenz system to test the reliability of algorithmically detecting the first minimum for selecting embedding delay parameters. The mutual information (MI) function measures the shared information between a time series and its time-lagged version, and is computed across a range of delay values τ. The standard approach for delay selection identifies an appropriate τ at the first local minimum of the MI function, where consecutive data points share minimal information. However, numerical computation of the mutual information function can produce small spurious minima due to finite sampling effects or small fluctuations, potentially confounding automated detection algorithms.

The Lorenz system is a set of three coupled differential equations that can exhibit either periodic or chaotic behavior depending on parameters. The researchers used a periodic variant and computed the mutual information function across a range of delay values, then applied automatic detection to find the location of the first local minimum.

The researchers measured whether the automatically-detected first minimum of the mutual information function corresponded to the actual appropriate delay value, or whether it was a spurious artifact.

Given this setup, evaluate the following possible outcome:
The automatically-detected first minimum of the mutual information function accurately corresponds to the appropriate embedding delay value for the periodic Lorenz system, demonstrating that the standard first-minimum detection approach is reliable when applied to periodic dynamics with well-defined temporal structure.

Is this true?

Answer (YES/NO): NO